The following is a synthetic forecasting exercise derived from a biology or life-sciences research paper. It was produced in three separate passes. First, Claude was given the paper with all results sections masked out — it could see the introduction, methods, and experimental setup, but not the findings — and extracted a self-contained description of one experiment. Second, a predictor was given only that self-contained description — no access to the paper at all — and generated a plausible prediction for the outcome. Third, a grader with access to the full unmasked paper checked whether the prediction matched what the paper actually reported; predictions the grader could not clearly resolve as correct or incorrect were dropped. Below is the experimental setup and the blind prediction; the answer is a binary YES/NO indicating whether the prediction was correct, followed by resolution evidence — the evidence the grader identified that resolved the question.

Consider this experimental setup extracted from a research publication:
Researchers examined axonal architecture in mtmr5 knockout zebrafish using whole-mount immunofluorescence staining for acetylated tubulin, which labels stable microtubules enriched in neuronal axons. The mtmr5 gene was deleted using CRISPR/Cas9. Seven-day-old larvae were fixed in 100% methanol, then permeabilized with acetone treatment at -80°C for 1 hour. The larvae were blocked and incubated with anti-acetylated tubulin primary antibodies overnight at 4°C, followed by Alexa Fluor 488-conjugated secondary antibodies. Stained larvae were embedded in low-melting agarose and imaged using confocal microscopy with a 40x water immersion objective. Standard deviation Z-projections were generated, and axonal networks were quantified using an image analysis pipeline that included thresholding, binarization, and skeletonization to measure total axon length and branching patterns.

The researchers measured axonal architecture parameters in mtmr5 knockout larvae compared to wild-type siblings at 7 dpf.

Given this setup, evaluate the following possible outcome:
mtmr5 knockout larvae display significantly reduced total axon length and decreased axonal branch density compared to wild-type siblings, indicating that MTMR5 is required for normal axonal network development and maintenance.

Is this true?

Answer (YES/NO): NO